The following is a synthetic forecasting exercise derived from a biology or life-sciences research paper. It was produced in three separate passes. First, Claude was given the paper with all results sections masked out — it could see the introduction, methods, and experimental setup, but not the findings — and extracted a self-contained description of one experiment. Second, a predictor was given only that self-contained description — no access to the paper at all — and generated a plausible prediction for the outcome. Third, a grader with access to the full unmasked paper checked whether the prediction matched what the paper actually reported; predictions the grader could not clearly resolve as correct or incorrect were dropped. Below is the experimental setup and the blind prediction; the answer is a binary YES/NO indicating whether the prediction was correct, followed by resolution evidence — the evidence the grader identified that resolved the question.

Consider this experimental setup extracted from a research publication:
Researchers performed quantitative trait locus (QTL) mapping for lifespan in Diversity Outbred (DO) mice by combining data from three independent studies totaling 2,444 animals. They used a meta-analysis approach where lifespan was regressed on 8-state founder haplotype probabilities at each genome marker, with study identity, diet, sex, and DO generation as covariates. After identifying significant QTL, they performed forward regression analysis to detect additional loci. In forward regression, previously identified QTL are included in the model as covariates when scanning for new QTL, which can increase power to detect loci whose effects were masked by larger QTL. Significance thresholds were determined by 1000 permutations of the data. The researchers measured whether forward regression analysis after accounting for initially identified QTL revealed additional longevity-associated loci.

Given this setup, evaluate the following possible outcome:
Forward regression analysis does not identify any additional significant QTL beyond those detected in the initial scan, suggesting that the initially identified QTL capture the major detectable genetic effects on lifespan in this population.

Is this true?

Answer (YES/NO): NO